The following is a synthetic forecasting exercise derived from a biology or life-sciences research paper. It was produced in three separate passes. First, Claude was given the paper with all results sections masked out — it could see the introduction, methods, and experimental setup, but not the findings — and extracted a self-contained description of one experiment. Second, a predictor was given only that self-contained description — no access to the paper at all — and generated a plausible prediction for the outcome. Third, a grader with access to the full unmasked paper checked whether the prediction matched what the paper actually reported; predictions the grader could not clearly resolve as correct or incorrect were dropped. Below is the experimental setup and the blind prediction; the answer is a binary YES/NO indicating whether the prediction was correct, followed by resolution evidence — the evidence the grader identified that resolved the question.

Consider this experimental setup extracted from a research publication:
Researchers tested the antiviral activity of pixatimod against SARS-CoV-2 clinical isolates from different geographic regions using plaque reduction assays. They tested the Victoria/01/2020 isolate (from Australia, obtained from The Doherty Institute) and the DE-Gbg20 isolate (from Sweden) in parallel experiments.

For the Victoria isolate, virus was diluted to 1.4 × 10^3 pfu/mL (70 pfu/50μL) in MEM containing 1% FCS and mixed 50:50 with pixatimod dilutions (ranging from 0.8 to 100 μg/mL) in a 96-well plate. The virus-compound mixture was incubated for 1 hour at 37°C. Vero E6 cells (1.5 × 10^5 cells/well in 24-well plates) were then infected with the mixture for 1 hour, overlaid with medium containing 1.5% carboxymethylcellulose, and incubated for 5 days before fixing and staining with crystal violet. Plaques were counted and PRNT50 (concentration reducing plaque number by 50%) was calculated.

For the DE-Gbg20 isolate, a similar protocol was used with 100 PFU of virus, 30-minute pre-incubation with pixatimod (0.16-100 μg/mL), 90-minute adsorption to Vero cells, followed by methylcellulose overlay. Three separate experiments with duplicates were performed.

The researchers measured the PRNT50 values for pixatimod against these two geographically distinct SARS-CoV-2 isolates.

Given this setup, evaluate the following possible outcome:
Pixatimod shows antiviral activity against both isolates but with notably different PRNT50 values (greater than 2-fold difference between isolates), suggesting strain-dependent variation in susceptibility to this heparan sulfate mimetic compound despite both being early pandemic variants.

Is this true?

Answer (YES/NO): NO